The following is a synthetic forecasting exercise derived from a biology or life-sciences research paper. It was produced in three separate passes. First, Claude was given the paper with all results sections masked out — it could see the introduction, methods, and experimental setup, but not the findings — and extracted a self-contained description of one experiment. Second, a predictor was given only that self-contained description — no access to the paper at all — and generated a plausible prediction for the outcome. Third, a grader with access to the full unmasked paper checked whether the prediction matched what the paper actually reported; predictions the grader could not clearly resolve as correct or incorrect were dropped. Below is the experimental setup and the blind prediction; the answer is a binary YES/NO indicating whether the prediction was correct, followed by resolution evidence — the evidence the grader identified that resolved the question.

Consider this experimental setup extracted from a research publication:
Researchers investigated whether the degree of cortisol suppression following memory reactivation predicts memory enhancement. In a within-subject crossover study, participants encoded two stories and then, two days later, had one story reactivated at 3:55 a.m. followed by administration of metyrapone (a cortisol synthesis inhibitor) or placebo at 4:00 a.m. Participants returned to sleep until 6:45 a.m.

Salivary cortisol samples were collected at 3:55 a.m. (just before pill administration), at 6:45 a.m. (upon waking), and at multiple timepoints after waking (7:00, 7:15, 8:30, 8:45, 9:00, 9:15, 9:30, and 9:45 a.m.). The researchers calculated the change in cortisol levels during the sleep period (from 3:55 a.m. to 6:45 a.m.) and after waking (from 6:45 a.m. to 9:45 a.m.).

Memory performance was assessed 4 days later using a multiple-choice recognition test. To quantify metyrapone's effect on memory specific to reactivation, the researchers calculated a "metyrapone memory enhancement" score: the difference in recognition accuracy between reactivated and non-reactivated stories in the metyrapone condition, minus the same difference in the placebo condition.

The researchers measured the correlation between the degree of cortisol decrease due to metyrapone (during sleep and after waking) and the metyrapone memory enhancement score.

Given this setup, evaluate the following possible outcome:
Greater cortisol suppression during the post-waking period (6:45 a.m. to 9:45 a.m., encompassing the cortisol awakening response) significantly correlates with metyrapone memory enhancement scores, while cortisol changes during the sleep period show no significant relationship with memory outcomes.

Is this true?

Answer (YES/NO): NO